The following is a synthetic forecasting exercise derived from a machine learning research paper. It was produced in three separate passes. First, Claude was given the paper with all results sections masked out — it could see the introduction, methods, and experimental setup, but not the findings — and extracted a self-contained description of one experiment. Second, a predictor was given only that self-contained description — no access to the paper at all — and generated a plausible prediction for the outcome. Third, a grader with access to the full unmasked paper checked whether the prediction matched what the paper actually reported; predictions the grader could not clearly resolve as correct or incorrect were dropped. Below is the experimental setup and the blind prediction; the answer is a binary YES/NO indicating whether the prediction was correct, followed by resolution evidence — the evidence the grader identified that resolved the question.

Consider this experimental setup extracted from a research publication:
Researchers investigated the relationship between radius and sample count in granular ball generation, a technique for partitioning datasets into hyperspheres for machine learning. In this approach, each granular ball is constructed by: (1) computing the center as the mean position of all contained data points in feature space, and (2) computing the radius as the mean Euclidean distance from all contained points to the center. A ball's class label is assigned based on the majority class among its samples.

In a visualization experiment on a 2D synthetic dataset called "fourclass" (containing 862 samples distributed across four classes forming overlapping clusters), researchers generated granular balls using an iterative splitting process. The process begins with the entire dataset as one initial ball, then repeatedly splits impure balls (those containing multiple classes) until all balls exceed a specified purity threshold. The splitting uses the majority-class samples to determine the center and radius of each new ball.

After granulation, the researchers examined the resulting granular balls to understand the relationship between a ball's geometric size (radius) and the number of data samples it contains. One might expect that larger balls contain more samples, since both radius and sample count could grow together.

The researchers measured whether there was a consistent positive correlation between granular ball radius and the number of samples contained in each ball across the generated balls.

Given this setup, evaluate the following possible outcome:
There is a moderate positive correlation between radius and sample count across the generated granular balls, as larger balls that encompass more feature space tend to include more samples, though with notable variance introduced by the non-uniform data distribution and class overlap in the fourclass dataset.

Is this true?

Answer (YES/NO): NO